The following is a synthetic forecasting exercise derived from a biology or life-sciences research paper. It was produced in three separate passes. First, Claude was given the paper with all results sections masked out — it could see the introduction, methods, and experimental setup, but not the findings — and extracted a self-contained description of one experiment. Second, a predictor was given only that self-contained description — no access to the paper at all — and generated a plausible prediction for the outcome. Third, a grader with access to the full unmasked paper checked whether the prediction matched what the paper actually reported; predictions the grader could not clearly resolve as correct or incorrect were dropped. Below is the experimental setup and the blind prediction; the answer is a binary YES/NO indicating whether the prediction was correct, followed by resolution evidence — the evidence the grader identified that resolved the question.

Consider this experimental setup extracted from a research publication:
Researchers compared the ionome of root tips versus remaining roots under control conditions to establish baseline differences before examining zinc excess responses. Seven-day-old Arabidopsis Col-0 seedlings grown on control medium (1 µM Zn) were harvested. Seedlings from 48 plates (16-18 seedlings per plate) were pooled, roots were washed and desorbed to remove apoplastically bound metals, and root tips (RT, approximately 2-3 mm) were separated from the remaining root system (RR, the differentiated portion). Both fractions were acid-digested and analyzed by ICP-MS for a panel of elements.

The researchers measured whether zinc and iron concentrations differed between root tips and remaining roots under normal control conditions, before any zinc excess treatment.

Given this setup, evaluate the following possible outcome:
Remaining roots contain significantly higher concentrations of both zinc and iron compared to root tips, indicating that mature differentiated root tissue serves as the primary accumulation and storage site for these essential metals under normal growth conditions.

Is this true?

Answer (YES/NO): NO